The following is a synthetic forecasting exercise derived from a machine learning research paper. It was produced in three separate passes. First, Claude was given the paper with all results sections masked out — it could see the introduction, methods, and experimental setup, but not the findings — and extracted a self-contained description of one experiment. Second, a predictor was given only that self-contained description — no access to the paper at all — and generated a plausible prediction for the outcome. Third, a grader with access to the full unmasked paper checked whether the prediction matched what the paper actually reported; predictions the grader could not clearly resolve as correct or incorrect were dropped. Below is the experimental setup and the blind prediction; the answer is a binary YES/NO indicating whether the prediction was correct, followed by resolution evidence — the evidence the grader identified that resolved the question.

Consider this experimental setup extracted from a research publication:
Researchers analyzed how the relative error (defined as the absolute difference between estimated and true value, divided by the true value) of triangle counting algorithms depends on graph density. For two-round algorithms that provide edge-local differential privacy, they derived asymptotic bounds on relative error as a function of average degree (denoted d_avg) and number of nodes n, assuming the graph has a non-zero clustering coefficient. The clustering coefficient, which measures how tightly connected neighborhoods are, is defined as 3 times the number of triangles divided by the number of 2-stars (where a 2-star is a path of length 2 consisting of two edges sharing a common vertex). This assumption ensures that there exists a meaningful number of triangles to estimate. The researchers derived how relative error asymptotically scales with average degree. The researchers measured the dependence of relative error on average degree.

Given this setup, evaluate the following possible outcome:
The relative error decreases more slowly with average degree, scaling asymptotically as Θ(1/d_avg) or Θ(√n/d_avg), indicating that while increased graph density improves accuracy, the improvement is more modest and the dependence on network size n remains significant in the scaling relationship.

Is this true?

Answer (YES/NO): YES